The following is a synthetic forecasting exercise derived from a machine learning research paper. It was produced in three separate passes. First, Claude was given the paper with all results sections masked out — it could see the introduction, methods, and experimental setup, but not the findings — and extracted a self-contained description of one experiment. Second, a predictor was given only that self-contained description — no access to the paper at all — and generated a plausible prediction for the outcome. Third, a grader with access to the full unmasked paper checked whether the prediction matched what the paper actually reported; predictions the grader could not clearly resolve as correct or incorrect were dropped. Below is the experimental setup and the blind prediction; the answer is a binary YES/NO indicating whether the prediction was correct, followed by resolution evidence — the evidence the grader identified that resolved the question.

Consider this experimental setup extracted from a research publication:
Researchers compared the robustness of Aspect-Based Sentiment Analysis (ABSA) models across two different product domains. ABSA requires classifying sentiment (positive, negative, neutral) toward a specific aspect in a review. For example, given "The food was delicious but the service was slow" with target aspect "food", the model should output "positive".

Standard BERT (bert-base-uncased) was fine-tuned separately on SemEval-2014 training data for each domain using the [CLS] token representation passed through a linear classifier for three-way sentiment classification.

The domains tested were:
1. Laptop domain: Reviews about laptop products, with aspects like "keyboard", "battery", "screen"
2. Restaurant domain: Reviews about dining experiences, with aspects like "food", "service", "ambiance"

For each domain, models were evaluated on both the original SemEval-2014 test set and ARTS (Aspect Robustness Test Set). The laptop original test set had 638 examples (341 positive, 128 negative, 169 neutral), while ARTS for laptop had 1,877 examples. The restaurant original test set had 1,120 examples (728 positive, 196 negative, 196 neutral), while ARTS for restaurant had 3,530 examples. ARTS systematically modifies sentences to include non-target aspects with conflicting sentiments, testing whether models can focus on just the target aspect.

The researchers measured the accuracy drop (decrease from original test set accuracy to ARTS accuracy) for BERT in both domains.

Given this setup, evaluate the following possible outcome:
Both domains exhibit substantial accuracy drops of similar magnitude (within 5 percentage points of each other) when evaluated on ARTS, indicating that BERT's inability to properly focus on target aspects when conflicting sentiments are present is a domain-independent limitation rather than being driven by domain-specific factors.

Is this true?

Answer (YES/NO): YES